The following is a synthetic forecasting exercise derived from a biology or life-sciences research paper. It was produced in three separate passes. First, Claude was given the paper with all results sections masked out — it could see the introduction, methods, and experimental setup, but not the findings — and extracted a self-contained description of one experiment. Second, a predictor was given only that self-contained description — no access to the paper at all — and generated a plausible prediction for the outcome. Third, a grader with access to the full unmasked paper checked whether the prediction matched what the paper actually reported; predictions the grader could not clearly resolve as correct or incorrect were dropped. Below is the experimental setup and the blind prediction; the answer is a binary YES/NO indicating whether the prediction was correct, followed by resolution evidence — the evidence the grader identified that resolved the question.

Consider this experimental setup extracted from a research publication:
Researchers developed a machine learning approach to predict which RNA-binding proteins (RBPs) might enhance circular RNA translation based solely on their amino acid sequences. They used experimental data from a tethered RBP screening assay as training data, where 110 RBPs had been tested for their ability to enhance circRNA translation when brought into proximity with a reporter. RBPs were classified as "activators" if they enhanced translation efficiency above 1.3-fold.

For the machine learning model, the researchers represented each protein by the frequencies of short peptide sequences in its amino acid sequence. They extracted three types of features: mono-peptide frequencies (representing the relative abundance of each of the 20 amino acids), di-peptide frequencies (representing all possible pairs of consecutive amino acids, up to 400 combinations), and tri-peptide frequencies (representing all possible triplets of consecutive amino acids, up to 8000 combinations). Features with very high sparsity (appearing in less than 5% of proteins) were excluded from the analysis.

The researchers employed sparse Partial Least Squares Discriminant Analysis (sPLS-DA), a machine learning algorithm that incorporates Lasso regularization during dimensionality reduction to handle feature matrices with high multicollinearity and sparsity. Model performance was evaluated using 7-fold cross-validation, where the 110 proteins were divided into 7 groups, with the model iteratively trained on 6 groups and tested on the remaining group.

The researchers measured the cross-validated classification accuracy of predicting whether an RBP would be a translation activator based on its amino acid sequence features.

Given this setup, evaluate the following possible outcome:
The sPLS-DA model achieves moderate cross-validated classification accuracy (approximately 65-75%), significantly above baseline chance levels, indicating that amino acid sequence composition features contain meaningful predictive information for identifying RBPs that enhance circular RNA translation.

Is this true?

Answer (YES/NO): YES